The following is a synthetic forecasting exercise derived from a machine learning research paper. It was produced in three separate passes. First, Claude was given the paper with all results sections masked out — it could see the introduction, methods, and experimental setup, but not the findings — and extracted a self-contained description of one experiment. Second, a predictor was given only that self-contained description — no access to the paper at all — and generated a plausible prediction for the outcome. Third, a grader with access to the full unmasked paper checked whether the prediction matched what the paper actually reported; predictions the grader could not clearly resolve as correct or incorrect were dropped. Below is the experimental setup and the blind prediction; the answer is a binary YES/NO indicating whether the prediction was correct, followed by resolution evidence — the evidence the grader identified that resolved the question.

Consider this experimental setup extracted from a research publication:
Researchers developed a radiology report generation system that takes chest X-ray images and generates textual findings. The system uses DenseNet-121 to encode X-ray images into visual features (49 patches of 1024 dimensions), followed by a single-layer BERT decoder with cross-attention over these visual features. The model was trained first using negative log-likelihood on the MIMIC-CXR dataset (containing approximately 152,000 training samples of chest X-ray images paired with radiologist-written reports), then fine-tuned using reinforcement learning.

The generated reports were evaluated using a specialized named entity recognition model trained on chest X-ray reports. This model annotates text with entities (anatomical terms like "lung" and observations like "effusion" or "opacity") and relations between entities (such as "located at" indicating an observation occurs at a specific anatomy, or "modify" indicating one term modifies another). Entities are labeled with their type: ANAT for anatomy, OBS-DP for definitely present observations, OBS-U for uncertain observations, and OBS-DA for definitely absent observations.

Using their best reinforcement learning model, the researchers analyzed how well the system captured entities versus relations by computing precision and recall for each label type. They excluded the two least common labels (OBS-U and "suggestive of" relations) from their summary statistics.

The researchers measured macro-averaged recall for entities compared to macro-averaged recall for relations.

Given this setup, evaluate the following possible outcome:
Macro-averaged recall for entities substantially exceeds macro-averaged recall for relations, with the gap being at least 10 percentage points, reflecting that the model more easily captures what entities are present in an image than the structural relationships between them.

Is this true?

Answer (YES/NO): YES